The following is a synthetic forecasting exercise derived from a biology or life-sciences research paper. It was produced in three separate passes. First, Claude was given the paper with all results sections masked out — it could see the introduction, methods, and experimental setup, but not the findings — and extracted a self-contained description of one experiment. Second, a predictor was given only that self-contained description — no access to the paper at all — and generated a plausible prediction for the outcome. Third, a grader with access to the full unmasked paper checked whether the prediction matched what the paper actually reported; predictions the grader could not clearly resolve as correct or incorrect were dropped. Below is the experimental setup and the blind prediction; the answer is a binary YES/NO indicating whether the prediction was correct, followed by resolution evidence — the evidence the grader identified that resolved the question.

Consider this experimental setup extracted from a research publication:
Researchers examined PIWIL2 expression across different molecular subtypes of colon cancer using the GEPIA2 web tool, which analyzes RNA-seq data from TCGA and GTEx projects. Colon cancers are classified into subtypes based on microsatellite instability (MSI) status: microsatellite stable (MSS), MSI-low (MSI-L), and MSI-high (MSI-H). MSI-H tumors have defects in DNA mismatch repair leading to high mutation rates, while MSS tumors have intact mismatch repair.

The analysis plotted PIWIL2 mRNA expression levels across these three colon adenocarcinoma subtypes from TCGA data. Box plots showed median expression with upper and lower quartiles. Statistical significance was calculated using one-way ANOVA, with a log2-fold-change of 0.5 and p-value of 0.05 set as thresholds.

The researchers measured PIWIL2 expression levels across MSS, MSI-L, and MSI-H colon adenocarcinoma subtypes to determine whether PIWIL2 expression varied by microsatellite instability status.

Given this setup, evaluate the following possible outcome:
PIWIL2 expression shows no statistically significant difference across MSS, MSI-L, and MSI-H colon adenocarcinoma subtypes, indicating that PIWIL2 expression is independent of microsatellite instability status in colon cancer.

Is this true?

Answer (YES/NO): NO